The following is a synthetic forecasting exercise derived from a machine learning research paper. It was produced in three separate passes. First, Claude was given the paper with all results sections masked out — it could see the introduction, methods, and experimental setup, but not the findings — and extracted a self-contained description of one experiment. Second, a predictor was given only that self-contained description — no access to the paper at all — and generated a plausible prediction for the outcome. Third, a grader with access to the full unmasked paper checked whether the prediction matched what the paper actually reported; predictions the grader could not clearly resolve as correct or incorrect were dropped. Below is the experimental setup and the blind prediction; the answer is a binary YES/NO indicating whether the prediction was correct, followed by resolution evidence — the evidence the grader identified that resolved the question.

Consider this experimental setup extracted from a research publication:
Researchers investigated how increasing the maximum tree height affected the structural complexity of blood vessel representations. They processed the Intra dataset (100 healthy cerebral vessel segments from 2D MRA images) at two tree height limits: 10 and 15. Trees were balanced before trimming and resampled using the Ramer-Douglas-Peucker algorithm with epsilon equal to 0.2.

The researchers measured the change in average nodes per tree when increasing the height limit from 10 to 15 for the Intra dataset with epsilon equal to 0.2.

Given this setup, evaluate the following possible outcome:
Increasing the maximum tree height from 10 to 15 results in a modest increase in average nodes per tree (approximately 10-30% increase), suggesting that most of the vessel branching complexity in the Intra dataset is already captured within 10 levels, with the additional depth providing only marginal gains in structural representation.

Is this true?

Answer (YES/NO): NO